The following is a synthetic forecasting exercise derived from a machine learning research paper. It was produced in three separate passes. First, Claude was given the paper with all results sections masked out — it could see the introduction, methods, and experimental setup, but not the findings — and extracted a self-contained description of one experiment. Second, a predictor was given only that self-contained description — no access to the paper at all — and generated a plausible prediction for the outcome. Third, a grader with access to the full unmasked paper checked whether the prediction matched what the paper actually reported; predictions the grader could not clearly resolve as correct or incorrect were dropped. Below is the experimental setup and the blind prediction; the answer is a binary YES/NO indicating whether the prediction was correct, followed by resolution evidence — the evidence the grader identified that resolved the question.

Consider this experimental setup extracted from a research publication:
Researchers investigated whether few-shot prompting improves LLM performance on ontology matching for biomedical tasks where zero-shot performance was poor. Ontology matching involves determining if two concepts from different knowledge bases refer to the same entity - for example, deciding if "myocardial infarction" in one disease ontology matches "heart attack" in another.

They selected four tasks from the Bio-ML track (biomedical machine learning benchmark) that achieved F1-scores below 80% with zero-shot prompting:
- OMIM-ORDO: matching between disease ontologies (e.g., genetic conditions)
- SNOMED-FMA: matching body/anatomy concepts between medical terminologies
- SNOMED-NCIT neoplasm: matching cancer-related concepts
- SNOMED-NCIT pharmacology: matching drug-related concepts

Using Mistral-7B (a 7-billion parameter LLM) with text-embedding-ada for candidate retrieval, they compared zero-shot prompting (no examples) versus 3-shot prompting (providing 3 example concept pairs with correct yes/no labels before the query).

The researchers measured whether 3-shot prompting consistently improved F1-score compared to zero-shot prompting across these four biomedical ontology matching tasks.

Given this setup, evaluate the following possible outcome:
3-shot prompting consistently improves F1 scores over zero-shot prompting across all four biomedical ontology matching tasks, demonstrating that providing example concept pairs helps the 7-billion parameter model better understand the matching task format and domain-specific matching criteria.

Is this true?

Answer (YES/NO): NO